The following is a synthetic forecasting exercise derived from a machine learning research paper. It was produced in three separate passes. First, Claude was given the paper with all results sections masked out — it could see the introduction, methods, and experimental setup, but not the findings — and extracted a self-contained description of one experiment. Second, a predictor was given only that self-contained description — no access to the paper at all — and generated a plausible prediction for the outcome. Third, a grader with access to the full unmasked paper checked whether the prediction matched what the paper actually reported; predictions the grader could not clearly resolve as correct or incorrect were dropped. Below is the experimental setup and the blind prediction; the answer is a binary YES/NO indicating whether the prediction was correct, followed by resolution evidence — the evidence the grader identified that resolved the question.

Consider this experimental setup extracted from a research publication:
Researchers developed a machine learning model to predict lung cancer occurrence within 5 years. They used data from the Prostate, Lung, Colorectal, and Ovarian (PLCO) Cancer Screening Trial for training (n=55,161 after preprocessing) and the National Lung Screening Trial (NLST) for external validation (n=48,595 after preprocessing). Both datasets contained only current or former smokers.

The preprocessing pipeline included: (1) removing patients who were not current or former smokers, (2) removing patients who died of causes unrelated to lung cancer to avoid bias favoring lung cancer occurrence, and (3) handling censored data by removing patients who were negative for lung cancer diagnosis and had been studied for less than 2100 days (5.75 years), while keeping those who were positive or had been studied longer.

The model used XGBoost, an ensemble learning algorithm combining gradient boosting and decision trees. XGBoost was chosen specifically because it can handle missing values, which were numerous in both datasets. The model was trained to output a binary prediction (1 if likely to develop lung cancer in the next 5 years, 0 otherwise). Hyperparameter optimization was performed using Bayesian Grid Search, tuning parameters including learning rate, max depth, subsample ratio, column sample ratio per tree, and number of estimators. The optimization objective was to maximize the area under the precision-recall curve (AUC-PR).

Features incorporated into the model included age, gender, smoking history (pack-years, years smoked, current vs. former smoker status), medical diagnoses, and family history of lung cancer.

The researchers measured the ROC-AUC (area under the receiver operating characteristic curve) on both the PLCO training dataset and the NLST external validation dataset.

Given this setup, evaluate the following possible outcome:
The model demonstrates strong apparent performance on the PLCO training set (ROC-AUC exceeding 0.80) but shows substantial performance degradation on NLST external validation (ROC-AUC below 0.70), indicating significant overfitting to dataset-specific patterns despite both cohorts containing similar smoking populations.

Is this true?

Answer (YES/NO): NO